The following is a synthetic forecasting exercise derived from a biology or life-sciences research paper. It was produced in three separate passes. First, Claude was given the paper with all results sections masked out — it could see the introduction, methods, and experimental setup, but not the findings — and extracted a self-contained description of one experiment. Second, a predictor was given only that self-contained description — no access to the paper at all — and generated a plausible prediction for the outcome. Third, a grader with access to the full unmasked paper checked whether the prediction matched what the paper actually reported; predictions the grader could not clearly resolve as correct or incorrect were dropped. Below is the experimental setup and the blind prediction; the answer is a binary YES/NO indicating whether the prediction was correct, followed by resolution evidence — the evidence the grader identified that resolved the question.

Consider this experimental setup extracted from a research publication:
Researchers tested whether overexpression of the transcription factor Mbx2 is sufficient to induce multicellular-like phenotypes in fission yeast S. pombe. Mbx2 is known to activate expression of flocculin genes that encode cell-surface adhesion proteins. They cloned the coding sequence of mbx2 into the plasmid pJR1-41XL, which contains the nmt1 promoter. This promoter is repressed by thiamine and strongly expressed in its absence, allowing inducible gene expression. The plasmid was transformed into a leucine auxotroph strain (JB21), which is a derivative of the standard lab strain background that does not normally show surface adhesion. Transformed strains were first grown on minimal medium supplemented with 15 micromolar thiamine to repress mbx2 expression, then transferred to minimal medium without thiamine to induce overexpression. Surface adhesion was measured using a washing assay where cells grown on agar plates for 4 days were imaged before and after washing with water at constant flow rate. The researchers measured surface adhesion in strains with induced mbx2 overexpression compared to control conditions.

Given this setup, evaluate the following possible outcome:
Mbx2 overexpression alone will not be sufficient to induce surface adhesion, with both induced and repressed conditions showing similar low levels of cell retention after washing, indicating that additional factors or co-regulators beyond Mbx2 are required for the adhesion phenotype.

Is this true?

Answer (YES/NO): NO